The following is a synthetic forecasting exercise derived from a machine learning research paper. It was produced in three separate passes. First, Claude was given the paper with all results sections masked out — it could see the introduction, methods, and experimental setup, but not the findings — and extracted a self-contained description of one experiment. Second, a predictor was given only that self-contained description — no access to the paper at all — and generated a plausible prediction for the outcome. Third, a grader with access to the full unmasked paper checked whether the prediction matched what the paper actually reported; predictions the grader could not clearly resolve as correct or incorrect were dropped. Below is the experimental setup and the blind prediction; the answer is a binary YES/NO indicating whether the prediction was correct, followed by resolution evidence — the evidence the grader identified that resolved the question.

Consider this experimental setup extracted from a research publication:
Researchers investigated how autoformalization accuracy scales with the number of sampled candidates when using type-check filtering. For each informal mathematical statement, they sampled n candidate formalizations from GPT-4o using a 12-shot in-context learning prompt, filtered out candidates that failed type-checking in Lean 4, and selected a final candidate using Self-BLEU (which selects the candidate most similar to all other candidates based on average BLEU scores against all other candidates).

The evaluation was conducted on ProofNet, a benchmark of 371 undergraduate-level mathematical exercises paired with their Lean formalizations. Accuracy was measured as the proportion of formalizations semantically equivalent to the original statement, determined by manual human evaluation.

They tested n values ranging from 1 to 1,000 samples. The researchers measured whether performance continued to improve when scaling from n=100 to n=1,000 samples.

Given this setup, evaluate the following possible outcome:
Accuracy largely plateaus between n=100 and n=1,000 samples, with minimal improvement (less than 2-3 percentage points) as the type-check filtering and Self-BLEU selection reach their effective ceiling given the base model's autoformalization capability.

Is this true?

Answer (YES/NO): NO